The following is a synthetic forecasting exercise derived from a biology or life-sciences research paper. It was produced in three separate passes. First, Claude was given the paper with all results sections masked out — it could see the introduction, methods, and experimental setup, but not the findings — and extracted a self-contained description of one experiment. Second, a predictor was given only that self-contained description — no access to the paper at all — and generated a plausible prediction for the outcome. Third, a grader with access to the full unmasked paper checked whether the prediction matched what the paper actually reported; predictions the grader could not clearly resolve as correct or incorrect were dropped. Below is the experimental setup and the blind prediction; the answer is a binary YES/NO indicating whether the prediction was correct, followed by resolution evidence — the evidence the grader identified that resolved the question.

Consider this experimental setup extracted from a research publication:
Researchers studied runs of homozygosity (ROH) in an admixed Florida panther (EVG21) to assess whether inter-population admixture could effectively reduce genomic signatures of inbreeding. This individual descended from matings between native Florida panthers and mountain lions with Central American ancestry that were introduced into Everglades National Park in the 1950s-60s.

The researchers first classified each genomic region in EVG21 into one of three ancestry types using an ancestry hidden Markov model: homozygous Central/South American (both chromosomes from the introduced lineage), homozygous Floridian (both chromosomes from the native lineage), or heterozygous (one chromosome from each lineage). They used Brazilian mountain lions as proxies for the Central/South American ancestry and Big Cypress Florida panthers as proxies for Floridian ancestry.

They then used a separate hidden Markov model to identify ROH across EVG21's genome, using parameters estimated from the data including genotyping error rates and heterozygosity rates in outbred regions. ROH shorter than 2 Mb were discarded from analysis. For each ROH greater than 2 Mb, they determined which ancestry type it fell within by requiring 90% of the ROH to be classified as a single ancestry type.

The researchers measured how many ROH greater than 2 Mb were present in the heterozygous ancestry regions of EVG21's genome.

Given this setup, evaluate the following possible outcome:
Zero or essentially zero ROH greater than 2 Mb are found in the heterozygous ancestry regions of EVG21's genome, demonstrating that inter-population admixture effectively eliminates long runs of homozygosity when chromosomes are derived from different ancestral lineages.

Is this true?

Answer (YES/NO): YES